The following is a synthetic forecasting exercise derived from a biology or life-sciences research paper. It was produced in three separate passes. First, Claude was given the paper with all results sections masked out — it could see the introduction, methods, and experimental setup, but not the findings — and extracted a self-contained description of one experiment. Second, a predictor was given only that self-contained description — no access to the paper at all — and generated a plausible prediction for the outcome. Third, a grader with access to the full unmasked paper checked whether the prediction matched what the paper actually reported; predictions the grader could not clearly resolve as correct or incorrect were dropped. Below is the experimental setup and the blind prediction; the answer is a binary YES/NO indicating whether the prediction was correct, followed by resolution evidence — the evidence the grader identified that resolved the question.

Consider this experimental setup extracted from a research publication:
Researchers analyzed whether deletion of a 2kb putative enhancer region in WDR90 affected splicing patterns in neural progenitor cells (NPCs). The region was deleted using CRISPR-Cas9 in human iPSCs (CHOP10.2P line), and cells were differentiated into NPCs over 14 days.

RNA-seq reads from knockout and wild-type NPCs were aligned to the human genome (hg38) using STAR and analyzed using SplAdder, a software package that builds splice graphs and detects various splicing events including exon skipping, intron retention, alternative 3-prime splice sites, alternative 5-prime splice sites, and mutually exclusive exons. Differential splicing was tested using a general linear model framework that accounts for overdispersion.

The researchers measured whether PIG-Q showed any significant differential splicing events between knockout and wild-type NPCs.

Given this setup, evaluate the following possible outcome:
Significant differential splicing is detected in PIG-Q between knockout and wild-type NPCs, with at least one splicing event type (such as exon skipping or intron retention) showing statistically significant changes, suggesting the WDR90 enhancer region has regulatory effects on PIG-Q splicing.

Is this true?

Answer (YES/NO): YES